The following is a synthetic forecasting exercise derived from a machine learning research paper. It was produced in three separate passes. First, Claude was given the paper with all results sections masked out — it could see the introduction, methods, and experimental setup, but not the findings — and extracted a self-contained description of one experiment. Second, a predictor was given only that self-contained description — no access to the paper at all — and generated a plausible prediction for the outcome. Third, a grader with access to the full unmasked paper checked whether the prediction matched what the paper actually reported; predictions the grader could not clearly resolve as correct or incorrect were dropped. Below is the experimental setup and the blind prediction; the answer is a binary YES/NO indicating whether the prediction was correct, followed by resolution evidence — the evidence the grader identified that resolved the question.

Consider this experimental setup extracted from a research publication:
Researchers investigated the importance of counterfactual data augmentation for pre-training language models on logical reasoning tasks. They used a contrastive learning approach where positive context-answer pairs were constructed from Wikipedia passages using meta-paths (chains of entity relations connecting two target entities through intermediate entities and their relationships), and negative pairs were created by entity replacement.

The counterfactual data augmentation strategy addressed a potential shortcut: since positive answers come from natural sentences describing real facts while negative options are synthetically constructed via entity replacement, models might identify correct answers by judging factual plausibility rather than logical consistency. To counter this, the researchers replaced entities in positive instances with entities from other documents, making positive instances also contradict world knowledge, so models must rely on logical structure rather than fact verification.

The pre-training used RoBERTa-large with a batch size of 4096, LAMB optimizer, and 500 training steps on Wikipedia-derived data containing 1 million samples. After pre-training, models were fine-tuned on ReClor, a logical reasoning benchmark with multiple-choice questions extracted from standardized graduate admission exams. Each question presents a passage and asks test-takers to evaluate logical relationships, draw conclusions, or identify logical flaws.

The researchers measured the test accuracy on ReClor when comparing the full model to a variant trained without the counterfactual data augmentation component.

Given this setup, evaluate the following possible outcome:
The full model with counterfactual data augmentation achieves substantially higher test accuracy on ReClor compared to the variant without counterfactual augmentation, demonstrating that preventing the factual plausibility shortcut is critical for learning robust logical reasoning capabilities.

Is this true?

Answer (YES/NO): YES